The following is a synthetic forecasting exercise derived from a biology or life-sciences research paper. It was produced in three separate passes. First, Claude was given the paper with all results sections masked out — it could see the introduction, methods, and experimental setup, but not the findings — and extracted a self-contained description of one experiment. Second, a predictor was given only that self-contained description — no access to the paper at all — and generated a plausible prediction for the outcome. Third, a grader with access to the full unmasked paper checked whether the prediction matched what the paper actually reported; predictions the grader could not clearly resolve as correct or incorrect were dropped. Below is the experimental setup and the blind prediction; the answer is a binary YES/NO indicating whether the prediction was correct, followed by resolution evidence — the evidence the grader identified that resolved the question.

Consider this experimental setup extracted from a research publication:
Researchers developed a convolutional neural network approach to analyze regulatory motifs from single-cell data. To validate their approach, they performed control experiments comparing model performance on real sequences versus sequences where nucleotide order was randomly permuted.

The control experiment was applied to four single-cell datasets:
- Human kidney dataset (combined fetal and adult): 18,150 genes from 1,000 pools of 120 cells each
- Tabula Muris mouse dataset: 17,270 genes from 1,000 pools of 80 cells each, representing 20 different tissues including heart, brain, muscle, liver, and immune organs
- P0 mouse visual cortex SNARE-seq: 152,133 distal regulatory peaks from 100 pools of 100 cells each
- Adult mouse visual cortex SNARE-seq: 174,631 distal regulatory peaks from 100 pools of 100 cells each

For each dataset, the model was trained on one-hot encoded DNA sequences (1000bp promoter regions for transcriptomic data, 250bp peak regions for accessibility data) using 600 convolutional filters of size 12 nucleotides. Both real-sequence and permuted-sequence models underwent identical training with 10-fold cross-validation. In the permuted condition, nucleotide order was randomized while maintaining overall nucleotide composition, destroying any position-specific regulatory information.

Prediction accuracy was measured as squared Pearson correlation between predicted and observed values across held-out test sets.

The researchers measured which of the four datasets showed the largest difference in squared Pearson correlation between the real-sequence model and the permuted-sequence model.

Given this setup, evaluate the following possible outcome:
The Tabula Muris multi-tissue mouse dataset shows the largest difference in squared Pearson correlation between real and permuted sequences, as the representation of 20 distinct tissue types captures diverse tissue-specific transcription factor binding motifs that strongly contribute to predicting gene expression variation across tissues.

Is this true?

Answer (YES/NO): YES